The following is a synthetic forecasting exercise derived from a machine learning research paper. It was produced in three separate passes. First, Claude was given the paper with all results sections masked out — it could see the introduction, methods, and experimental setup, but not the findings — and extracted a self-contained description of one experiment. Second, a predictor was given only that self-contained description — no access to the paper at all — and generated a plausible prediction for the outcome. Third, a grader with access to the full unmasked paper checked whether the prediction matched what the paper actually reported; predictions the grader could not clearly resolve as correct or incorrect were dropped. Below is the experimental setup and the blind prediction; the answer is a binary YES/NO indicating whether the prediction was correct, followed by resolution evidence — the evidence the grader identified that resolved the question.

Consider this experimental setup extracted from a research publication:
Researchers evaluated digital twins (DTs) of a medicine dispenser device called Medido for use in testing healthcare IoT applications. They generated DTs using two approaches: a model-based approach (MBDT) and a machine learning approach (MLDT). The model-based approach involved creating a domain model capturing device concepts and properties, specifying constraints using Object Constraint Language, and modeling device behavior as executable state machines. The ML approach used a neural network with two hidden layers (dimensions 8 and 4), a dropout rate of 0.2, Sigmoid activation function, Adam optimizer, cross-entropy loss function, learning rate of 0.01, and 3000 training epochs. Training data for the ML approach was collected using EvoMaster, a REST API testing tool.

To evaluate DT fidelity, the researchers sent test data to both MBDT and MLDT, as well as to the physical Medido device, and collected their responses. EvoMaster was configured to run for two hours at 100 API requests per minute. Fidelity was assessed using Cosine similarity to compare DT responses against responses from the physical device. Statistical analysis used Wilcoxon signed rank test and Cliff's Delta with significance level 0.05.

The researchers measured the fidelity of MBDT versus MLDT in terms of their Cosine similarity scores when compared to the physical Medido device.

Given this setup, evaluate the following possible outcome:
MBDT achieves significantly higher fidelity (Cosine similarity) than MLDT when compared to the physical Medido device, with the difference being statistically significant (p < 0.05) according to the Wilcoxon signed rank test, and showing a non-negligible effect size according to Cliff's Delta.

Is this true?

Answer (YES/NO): NO